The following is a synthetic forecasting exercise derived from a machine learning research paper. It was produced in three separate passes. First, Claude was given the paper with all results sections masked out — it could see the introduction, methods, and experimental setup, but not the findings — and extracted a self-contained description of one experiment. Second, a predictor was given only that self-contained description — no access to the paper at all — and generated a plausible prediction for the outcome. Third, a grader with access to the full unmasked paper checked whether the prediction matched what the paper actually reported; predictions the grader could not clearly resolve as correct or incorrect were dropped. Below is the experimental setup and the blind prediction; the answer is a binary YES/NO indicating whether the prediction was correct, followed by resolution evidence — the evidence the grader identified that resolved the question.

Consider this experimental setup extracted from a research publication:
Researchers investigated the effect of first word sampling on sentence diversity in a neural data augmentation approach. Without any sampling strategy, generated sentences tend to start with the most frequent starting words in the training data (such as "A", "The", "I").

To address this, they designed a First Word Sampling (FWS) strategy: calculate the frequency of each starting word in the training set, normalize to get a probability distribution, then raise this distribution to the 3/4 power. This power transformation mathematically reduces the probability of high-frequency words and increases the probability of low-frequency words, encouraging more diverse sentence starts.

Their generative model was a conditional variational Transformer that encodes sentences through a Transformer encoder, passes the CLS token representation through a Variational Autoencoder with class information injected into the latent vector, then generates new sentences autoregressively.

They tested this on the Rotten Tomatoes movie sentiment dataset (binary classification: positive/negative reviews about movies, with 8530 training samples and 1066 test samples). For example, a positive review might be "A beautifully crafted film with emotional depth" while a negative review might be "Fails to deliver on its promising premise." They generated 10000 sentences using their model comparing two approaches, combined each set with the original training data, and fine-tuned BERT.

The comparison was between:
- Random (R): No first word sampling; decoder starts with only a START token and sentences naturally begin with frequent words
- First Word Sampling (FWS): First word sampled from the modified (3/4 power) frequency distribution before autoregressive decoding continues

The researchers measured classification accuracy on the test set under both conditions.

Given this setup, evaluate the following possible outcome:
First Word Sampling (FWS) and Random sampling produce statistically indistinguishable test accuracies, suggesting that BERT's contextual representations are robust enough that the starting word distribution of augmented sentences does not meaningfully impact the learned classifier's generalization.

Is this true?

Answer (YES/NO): NO